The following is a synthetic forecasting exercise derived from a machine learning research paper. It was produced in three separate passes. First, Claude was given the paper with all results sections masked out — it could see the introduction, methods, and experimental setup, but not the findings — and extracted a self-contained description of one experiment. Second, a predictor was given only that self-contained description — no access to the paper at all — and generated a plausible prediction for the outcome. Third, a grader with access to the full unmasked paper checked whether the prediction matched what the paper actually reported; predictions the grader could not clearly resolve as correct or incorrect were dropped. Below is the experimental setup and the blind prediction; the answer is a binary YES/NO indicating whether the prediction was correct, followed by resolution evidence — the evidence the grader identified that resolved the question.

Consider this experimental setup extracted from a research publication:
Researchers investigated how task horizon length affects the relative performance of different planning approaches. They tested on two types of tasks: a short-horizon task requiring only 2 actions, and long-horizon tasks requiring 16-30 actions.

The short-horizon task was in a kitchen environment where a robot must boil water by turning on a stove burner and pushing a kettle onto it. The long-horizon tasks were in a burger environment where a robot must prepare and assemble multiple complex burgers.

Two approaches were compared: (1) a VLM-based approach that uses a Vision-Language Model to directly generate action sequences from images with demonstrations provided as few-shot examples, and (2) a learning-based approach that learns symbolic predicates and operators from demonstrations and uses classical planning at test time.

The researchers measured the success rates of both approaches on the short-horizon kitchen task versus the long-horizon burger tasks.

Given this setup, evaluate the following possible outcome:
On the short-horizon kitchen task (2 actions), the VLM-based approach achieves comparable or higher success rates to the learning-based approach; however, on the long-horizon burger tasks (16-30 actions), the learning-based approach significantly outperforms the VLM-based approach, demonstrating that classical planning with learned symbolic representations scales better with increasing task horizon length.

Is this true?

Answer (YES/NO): YES